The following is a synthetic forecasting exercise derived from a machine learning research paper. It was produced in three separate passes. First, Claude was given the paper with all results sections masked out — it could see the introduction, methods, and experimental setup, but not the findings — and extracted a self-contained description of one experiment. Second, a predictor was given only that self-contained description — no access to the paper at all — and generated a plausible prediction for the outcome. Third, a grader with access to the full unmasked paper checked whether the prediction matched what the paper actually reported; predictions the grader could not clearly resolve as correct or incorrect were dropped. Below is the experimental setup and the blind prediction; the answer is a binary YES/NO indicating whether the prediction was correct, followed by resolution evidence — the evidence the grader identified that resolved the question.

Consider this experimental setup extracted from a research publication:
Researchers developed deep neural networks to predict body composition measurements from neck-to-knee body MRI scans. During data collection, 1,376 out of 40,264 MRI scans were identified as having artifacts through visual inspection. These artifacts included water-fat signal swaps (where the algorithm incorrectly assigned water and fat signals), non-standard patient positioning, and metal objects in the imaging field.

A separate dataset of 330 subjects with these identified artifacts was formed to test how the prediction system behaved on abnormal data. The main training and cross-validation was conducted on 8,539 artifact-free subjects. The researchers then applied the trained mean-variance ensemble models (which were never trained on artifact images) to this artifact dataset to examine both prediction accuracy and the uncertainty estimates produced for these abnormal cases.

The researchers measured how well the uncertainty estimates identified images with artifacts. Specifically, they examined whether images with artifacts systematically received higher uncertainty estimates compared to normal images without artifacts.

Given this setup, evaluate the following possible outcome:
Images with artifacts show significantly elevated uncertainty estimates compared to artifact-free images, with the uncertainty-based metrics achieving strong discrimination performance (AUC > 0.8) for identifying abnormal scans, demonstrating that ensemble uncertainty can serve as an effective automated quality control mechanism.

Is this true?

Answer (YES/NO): NO